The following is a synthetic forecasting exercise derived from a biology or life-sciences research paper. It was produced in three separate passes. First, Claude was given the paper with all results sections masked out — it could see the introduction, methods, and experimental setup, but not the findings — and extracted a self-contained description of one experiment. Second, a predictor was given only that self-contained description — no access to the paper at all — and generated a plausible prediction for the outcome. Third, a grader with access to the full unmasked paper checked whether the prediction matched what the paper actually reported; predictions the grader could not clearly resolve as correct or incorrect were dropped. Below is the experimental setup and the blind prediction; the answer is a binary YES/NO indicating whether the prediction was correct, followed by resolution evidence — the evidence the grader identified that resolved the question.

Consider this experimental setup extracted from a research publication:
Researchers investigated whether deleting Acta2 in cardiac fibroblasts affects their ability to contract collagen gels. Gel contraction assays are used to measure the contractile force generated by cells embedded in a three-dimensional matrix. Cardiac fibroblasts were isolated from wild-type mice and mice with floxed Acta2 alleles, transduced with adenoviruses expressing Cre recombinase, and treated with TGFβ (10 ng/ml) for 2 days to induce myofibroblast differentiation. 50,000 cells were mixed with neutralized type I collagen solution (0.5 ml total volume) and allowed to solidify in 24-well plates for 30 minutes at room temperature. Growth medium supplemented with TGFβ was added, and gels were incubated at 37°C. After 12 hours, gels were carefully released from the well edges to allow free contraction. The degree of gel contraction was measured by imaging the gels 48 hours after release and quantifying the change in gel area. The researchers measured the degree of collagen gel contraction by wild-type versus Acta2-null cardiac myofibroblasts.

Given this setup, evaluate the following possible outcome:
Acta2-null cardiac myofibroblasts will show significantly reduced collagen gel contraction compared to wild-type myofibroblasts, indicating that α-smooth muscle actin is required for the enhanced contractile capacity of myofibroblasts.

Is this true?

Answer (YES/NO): NO